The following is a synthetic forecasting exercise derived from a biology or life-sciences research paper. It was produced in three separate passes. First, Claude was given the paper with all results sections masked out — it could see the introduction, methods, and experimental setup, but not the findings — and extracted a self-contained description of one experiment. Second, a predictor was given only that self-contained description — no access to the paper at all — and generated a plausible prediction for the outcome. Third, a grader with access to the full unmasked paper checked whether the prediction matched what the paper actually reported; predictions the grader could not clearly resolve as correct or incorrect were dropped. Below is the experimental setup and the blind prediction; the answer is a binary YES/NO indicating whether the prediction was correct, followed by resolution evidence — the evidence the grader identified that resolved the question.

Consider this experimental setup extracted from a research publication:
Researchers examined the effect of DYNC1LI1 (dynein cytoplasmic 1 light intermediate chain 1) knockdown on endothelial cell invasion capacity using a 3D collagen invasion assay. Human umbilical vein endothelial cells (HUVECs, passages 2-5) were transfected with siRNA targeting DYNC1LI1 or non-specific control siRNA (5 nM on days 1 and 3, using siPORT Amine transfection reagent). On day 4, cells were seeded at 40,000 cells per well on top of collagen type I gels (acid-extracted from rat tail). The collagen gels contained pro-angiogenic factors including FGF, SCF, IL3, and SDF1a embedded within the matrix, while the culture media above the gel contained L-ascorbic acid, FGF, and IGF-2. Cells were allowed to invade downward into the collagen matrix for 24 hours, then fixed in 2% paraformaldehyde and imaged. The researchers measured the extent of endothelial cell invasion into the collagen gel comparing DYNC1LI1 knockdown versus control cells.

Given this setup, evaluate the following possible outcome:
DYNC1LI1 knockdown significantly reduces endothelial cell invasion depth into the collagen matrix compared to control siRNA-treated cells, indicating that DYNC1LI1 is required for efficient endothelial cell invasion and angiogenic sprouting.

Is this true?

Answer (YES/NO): NO